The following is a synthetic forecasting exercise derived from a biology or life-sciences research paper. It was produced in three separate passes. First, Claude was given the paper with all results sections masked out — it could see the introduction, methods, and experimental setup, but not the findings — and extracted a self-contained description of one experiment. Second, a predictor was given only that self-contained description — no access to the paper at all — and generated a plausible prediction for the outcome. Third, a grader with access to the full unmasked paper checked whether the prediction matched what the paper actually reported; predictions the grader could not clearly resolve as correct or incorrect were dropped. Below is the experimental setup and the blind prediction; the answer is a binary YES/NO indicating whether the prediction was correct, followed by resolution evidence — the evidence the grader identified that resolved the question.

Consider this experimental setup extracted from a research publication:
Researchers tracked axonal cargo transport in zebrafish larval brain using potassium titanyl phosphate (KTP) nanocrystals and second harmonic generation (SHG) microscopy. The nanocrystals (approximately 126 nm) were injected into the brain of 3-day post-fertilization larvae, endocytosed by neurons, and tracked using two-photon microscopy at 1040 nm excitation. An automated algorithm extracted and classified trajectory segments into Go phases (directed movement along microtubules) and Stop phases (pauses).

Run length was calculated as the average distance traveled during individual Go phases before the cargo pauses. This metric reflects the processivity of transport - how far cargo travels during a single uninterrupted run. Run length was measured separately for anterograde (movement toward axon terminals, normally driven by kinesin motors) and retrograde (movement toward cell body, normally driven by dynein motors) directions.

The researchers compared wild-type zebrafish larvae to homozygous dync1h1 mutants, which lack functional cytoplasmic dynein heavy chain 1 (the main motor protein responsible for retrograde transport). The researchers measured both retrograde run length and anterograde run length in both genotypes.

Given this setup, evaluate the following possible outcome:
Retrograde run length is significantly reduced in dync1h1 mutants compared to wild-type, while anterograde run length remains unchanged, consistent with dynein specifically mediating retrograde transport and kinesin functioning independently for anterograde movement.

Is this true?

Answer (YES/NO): NO